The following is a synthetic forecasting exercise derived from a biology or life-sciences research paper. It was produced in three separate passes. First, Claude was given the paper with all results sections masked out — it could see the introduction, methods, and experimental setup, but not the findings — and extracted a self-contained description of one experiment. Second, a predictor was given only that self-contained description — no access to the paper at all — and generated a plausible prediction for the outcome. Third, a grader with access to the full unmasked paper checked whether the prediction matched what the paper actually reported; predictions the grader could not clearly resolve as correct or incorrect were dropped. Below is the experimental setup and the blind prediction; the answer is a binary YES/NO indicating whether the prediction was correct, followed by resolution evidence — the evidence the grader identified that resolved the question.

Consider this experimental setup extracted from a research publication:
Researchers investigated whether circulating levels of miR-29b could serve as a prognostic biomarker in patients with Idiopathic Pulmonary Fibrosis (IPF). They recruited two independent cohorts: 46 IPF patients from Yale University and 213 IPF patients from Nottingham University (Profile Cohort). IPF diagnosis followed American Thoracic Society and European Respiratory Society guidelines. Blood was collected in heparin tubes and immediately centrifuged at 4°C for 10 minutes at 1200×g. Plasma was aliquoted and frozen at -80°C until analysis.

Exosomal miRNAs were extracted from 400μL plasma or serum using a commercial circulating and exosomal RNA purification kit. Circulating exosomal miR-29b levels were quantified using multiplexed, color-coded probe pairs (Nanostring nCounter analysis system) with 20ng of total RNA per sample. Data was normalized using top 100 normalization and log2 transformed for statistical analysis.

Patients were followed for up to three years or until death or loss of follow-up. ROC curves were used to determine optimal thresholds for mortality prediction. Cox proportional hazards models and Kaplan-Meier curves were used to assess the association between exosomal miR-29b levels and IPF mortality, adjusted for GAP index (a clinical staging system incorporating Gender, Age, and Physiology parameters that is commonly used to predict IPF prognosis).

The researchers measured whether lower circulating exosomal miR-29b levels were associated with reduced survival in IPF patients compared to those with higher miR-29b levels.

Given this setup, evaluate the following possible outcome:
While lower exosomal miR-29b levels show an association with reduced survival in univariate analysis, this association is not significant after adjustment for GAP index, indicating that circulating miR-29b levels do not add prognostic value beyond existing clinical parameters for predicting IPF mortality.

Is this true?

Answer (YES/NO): NO